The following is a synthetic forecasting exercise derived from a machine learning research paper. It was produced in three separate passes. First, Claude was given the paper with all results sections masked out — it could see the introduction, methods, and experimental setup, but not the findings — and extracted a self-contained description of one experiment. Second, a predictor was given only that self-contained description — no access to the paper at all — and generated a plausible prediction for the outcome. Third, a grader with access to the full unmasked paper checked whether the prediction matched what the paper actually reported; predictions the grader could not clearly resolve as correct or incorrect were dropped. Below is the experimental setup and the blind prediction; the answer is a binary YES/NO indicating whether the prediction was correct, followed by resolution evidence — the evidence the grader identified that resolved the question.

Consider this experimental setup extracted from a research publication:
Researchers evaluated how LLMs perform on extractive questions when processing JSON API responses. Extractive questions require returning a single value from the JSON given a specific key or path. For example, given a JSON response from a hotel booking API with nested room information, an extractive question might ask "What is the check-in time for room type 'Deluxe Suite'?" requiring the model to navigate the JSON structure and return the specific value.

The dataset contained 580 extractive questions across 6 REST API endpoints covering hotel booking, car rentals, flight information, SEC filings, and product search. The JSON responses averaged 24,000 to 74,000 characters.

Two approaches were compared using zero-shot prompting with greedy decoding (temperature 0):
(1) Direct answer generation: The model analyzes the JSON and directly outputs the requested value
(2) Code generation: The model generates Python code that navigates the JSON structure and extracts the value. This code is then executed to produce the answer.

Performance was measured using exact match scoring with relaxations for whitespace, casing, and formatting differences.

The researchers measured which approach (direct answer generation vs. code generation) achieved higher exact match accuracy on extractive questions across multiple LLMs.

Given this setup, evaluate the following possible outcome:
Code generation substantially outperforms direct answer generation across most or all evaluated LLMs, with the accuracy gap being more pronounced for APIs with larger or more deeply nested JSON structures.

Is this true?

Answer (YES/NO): NO